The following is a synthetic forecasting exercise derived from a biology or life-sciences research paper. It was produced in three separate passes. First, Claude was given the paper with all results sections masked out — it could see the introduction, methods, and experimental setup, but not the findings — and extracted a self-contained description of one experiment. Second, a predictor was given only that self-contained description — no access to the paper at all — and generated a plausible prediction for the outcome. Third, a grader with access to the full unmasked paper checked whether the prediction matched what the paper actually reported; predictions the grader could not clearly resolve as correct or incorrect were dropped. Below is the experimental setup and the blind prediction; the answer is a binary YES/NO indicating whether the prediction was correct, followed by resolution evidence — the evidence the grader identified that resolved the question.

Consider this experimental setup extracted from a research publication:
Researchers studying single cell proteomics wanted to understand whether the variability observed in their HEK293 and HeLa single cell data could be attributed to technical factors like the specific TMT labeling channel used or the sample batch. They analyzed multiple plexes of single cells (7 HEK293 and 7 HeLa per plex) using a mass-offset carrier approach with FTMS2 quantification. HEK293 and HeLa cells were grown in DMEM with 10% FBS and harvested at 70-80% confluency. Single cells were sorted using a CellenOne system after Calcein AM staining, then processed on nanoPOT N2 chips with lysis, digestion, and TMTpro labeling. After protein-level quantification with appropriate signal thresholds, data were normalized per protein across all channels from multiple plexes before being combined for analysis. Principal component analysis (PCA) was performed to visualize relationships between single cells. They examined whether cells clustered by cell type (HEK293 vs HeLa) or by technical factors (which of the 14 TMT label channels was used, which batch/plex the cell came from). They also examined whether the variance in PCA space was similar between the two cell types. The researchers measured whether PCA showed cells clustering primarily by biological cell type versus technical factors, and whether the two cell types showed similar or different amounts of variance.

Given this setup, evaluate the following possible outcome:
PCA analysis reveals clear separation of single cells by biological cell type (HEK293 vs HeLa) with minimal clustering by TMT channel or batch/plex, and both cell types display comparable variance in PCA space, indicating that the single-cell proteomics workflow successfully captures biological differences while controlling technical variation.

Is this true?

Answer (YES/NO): NO